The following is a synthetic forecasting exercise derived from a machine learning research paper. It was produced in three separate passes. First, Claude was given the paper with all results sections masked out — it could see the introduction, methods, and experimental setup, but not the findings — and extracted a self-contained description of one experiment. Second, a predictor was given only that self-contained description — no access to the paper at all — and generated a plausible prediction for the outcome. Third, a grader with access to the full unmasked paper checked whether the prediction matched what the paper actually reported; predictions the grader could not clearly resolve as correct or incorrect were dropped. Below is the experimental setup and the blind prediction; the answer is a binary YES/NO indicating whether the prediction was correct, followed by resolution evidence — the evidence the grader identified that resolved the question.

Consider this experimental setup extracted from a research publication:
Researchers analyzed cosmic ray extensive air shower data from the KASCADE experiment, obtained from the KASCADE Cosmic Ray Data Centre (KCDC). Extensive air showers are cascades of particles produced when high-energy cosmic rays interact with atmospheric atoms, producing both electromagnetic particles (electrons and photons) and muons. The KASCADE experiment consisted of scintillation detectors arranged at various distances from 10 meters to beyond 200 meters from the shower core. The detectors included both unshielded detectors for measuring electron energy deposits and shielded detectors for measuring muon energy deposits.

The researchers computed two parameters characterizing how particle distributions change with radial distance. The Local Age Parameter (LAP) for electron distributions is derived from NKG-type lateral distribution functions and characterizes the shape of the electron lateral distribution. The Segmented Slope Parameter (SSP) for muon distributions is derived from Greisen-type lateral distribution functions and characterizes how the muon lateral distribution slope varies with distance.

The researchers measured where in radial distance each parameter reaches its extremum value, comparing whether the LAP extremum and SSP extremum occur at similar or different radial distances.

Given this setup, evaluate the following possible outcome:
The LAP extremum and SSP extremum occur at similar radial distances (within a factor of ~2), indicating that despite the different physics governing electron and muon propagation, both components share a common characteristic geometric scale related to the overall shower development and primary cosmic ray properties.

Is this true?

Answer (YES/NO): YES